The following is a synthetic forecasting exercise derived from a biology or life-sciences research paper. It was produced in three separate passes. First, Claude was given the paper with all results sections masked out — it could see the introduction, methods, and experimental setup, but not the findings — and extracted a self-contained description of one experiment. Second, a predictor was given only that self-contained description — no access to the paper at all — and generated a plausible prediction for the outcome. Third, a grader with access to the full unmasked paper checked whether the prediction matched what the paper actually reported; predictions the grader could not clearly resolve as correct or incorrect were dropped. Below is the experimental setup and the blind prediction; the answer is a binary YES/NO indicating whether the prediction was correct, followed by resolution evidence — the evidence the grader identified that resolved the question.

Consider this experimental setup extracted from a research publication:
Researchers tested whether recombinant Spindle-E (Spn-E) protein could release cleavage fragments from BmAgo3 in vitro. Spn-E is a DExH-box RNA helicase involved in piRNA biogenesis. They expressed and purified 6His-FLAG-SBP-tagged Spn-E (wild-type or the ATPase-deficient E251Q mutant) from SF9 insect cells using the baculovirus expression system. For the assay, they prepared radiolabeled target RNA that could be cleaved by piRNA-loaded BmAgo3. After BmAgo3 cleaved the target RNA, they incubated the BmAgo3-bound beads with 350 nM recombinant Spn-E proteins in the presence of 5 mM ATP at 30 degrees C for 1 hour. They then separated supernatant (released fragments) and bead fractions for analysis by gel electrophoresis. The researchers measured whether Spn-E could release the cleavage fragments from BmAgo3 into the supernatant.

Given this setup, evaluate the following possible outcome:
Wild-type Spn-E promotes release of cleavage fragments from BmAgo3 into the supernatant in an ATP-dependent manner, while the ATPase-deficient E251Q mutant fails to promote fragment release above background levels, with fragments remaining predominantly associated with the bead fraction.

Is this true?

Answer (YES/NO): NO